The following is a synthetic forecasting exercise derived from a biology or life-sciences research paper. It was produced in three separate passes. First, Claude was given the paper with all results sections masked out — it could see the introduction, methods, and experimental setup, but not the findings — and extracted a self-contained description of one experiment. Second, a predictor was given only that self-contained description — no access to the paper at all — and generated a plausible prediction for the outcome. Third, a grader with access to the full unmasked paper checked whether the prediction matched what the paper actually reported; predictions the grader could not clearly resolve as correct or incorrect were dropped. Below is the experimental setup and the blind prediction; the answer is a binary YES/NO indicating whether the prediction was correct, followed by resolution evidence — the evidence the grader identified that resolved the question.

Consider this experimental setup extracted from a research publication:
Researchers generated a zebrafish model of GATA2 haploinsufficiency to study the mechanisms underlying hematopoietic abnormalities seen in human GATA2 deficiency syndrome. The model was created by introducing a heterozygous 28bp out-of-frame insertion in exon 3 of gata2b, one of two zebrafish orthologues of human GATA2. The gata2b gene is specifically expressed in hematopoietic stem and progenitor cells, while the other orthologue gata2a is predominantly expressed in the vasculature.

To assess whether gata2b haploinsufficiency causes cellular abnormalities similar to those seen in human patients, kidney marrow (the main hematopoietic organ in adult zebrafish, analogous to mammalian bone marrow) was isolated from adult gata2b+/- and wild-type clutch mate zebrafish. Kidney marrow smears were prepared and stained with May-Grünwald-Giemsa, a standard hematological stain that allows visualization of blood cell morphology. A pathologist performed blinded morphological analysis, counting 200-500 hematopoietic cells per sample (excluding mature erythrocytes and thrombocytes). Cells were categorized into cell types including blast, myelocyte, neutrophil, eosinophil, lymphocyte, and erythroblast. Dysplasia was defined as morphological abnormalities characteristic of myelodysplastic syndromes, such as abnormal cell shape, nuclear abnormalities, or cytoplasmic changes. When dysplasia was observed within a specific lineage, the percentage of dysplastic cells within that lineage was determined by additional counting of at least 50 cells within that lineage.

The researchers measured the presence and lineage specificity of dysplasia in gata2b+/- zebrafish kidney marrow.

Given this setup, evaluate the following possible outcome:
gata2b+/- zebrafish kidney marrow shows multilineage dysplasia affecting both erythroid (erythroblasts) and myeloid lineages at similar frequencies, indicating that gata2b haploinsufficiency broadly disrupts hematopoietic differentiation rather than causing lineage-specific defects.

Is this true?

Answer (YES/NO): NO